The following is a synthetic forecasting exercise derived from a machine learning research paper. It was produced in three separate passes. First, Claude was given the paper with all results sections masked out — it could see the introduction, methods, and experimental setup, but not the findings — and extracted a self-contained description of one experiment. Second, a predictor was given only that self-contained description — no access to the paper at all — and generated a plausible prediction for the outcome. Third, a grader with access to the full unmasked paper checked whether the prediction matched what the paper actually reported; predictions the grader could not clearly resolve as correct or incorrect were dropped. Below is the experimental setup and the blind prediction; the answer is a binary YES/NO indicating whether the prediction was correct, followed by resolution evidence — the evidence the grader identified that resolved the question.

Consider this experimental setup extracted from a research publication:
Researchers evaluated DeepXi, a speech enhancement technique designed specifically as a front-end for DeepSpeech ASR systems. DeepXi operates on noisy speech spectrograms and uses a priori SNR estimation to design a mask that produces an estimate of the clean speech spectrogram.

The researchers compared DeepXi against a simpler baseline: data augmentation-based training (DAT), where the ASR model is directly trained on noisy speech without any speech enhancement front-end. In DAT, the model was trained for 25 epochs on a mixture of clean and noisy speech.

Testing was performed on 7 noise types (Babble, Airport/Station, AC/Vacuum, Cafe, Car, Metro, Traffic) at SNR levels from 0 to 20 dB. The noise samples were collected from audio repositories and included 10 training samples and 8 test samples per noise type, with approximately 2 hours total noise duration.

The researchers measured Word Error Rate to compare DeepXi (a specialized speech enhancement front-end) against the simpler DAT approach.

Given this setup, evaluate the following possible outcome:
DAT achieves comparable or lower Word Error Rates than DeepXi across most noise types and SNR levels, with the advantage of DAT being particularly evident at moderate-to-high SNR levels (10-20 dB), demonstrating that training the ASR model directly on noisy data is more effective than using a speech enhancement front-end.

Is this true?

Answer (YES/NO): NO